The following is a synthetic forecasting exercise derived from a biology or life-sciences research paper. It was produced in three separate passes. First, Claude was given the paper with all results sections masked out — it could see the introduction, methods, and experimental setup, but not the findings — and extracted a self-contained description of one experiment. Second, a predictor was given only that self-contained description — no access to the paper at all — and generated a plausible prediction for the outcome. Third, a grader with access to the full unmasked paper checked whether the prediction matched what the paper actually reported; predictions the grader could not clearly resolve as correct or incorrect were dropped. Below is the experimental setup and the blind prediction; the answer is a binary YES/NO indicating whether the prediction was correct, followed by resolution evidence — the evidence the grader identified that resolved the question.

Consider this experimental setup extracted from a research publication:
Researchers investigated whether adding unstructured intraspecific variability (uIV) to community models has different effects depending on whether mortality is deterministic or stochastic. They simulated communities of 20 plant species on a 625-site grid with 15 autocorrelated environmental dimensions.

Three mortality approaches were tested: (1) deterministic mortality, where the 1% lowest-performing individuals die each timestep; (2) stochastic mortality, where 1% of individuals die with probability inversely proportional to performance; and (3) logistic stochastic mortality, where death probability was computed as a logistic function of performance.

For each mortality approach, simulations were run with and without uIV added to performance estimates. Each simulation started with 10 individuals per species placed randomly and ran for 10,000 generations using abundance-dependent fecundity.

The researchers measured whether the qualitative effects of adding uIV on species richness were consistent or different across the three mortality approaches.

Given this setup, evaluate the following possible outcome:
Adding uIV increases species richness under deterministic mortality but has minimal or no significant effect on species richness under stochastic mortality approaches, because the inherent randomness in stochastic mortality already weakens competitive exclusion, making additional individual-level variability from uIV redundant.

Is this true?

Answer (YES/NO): NO